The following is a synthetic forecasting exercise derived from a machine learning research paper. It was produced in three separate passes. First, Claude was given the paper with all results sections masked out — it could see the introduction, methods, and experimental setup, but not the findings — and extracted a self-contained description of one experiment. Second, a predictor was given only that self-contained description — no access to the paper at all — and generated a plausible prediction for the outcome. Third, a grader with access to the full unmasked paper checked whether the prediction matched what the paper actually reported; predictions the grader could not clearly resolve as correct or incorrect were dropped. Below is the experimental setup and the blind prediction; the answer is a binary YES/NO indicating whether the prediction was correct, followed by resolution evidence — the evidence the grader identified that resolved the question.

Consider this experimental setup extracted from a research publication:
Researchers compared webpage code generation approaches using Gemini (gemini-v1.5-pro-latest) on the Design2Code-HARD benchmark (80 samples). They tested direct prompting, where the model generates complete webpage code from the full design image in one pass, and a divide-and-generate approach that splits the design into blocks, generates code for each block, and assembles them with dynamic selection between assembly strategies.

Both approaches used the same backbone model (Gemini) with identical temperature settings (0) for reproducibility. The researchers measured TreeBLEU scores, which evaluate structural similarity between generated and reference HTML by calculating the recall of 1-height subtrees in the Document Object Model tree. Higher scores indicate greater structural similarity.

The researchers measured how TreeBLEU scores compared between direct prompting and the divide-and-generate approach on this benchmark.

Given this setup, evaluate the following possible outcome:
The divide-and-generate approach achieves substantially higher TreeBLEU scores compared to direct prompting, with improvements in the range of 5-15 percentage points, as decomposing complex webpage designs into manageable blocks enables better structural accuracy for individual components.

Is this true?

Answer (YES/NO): NO